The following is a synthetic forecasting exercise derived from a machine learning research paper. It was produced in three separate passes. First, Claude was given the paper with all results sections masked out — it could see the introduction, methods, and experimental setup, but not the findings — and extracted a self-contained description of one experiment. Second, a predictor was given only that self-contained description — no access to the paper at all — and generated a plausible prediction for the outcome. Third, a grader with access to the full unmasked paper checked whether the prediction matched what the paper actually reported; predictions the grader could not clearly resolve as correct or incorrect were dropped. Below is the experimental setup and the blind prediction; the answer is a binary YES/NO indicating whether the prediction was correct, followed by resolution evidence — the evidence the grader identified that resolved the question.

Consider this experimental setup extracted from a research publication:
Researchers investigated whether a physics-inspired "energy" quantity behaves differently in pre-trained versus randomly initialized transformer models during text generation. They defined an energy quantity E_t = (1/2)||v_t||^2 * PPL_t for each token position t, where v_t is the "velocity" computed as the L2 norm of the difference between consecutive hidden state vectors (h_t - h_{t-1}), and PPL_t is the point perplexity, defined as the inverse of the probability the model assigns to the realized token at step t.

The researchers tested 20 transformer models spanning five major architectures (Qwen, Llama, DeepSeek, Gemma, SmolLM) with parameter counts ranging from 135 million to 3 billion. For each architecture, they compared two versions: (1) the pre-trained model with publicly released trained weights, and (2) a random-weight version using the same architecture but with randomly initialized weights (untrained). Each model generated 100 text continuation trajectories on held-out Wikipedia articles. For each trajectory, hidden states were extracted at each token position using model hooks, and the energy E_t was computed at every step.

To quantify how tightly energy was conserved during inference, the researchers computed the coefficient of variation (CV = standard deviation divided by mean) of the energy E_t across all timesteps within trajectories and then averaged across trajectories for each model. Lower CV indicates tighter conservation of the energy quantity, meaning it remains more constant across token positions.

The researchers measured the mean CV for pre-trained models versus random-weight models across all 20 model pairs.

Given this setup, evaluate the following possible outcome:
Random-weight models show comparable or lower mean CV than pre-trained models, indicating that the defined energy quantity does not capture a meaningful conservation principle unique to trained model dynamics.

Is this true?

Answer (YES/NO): NO